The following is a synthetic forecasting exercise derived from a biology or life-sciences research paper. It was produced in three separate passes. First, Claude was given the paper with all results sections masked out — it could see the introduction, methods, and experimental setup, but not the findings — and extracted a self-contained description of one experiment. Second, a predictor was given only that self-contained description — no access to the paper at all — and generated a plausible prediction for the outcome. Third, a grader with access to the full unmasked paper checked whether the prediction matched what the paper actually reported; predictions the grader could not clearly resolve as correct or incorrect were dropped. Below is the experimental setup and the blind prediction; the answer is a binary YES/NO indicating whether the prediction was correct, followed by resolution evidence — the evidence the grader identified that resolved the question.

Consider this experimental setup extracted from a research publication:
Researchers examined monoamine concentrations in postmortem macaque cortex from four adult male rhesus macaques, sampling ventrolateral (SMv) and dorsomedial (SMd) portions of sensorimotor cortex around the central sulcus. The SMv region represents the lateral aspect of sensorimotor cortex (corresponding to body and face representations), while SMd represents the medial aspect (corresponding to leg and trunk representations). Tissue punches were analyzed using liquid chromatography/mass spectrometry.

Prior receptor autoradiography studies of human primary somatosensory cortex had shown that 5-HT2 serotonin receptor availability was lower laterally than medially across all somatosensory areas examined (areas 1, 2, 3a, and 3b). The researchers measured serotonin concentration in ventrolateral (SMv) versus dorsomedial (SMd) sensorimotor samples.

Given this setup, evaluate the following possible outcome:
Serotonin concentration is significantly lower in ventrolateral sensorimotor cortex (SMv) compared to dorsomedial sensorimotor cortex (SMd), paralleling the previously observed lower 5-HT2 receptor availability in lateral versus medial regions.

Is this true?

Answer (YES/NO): NO